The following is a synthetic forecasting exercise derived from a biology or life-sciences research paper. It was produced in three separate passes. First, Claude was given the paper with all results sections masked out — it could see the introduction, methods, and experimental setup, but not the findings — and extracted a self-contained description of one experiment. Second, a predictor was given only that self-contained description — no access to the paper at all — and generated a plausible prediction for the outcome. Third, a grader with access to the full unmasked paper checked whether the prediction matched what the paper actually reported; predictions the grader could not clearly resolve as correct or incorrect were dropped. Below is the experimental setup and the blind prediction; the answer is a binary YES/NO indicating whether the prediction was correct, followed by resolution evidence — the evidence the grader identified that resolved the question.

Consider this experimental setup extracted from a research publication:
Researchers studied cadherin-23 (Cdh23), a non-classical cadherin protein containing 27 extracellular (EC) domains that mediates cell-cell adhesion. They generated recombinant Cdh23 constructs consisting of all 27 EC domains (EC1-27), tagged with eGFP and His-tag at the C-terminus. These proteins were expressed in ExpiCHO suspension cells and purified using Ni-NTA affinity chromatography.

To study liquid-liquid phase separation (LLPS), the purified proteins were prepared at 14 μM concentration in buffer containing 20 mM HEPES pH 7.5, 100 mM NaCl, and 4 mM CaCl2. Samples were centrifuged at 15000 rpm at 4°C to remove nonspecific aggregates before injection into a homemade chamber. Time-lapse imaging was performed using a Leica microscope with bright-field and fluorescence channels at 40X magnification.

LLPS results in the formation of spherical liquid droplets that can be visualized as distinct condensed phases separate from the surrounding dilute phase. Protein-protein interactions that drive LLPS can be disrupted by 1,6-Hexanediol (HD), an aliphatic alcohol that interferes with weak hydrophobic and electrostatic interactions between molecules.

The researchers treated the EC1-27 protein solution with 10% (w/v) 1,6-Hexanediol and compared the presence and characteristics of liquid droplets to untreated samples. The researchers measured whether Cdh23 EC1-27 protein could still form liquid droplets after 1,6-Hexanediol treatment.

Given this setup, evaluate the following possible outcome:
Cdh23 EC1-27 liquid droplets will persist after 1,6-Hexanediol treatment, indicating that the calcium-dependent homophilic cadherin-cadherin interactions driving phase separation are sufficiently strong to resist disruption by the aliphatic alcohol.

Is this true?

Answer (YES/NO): NO